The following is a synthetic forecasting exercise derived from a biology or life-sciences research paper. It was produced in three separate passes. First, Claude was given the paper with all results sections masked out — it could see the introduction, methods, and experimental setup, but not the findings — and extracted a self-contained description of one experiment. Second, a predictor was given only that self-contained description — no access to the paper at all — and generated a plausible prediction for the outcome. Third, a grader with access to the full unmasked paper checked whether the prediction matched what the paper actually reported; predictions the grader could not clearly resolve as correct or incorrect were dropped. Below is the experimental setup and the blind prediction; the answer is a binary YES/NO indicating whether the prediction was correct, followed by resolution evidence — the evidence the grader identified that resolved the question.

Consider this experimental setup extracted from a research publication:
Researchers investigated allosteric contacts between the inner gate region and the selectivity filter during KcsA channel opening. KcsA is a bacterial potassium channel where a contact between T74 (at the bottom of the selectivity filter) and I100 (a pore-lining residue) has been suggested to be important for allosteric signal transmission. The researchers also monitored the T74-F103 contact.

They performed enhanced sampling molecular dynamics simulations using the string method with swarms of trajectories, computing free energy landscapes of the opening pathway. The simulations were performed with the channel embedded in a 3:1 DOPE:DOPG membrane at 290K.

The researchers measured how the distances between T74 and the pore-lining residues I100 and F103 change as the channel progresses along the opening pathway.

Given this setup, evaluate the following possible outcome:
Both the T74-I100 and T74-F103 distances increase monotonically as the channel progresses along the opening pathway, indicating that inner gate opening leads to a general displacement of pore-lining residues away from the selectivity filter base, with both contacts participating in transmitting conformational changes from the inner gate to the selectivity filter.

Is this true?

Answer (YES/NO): NO